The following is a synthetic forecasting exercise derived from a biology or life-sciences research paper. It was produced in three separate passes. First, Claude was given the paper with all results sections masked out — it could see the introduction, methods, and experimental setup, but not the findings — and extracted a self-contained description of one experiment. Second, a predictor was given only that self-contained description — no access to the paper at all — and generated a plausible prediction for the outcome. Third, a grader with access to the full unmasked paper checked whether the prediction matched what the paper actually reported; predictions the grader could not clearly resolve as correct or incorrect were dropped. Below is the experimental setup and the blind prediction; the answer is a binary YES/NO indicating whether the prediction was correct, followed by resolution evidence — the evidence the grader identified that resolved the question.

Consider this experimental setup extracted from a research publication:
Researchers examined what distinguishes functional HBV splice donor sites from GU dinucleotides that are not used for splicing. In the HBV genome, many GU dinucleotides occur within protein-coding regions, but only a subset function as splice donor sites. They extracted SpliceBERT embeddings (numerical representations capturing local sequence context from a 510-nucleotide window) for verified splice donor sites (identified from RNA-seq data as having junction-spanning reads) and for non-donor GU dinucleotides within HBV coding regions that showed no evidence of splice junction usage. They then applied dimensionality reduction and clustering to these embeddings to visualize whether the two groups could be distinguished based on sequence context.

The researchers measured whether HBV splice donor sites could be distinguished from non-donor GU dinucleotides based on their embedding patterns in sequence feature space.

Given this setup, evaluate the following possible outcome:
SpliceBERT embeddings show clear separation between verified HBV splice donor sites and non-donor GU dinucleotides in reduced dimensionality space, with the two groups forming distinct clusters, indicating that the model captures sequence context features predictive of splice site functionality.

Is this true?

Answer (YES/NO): NO